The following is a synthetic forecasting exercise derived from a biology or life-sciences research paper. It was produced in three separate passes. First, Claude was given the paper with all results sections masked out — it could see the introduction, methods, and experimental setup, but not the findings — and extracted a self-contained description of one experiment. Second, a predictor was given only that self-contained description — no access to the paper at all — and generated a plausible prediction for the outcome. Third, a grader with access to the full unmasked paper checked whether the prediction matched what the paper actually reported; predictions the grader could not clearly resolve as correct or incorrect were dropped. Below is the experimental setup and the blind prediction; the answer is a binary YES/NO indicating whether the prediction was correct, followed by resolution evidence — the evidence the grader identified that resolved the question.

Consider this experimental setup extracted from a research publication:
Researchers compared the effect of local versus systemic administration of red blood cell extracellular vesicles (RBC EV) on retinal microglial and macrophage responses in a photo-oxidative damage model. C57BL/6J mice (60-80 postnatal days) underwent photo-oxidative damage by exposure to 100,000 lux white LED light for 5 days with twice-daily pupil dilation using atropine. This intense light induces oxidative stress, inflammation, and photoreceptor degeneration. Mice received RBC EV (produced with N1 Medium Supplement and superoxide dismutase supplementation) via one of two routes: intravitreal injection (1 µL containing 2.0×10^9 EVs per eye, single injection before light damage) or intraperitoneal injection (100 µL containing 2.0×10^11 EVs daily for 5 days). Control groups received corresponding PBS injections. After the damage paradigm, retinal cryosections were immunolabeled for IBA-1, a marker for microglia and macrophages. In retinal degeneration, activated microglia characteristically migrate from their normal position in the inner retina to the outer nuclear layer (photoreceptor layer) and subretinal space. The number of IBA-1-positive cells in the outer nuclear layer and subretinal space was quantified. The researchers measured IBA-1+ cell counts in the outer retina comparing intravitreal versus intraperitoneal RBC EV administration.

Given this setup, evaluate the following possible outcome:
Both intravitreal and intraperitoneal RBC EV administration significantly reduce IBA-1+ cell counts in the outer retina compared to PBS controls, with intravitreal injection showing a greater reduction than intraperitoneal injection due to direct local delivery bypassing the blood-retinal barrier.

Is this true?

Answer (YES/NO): NO